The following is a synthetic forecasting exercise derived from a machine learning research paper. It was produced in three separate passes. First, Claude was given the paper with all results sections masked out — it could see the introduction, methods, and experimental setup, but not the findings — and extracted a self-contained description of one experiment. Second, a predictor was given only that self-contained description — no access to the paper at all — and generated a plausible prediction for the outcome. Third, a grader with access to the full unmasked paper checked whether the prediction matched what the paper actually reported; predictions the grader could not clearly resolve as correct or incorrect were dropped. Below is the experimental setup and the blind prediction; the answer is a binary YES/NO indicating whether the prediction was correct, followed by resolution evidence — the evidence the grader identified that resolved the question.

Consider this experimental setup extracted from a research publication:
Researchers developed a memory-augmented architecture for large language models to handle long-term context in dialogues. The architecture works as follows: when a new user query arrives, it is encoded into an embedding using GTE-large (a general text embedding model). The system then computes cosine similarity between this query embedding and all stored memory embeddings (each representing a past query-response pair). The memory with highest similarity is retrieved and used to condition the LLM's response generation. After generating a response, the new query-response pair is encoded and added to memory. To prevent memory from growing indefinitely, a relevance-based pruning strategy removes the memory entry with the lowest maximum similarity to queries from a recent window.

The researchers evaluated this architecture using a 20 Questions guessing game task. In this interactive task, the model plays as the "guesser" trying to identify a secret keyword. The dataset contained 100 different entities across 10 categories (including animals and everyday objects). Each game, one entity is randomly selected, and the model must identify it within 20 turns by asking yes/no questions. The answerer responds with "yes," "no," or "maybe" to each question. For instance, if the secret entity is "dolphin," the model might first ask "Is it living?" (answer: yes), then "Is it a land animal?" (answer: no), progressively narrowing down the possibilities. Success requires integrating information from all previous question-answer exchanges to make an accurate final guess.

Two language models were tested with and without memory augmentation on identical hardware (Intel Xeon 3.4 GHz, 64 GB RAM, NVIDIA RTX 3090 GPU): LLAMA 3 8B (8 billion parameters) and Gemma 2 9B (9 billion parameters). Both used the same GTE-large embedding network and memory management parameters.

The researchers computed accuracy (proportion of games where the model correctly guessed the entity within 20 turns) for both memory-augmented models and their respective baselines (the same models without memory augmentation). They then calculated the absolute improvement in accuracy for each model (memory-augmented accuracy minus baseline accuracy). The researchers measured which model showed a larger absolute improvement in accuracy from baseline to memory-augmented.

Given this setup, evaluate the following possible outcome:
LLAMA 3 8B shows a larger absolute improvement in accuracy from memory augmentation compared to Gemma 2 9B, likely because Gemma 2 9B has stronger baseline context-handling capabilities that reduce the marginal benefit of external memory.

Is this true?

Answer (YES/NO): YES